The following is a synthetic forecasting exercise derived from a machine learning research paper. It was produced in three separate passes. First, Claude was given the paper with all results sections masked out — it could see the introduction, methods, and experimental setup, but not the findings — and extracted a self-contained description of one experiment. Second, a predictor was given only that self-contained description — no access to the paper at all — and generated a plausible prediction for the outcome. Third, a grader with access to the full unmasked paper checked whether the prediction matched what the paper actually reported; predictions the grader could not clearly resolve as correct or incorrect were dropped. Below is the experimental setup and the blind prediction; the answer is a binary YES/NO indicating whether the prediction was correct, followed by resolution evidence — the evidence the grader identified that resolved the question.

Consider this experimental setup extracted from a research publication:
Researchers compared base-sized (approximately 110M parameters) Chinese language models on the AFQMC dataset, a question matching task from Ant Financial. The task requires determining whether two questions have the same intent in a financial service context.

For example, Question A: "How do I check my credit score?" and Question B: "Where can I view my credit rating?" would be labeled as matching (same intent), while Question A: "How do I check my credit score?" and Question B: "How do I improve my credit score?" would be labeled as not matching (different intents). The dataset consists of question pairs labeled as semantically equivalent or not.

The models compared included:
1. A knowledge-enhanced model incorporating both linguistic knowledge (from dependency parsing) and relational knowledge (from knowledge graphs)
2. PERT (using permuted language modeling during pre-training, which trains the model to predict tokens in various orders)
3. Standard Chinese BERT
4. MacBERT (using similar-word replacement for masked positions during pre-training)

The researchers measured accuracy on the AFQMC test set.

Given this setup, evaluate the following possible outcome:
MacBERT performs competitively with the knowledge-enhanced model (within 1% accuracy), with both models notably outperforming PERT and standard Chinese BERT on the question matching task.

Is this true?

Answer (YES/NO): NO